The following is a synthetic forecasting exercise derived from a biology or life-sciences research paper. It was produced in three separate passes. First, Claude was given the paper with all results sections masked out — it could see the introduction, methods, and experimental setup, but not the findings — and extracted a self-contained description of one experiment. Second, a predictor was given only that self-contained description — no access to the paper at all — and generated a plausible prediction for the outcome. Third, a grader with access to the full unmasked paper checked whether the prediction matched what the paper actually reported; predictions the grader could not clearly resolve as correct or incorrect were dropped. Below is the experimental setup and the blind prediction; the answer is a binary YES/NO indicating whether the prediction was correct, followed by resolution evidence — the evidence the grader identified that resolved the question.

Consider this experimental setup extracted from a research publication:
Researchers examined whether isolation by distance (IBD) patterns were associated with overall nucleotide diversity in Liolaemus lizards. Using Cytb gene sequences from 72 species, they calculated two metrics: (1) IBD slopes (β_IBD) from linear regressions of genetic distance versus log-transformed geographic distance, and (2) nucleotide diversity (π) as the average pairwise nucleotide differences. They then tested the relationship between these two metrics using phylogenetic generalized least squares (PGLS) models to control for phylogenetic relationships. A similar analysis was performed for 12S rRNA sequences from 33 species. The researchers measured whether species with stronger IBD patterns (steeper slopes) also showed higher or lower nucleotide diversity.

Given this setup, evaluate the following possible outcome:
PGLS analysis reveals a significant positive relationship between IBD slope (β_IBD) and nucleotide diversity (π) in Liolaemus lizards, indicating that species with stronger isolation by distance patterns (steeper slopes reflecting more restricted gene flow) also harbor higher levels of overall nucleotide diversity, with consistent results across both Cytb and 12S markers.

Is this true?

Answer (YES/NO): NO